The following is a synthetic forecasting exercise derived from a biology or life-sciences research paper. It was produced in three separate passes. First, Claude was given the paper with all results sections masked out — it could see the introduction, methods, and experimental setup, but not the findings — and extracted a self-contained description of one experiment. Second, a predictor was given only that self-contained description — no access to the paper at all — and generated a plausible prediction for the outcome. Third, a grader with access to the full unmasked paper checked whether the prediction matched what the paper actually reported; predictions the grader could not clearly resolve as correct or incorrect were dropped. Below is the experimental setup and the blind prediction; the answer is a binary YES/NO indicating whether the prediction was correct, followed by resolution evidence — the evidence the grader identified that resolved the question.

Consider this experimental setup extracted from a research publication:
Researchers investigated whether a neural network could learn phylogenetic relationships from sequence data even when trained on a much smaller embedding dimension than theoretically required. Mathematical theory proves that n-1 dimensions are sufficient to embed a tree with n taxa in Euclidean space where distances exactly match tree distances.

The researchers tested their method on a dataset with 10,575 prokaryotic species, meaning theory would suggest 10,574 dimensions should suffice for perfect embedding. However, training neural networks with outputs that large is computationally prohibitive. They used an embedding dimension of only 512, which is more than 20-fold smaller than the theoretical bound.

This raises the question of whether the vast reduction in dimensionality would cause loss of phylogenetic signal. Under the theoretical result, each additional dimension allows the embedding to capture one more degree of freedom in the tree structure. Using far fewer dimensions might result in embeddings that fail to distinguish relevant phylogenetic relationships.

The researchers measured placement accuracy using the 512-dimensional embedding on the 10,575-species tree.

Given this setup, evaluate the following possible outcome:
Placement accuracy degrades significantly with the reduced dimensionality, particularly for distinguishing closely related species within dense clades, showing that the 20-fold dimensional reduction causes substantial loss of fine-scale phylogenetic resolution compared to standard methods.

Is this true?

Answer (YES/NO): NO